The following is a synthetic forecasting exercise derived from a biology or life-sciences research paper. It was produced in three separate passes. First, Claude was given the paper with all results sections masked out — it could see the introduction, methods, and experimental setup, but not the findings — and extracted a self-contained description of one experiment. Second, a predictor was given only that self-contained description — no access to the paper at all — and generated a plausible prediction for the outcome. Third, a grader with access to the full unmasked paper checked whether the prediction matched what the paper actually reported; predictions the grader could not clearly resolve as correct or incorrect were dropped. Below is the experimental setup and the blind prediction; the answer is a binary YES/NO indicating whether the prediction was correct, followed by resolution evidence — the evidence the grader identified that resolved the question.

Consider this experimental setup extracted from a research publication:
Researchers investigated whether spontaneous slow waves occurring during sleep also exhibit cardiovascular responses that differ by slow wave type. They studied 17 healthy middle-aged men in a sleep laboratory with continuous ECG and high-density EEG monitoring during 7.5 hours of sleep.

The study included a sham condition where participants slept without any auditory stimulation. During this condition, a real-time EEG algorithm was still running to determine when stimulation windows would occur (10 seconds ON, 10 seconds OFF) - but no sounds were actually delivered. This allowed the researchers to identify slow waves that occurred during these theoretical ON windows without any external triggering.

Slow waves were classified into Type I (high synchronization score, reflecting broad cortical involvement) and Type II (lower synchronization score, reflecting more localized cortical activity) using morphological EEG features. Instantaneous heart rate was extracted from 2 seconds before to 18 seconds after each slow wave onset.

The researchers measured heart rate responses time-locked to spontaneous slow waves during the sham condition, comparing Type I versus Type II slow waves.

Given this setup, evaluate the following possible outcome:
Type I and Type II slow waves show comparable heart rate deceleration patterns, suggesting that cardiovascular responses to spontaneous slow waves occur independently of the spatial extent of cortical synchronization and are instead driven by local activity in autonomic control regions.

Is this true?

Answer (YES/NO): NO